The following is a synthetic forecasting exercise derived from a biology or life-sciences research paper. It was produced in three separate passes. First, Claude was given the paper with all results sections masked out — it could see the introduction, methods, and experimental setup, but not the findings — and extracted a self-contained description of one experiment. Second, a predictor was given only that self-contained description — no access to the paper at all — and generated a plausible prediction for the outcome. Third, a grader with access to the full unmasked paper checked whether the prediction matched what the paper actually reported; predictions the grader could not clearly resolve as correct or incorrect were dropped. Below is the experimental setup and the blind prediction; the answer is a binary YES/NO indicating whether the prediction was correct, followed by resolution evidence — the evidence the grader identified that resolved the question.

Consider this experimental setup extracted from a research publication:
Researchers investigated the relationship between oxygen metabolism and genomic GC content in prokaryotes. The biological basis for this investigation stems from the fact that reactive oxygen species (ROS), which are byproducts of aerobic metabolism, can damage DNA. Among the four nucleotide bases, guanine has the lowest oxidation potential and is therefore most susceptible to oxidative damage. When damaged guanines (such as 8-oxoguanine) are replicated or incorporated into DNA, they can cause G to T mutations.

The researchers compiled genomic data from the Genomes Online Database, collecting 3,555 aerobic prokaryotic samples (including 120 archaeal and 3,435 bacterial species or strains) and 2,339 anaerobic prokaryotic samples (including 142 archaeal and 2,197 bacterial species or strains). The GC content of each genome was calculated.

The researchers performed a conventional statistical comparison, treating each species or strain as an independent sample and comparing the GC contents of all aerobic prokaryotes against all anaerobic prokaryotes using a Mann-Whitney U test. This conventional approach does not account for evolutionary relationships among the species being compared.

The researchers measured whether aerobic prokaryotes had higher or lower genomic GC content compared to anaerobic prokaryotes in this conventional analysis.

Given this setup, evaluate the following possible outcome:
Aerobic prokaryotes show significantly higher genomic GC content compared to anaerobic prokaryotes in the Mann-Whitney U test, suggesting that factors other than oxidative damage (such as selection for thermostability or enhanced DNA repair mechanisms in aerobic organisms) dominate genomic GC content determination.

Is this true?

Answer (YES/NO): YES